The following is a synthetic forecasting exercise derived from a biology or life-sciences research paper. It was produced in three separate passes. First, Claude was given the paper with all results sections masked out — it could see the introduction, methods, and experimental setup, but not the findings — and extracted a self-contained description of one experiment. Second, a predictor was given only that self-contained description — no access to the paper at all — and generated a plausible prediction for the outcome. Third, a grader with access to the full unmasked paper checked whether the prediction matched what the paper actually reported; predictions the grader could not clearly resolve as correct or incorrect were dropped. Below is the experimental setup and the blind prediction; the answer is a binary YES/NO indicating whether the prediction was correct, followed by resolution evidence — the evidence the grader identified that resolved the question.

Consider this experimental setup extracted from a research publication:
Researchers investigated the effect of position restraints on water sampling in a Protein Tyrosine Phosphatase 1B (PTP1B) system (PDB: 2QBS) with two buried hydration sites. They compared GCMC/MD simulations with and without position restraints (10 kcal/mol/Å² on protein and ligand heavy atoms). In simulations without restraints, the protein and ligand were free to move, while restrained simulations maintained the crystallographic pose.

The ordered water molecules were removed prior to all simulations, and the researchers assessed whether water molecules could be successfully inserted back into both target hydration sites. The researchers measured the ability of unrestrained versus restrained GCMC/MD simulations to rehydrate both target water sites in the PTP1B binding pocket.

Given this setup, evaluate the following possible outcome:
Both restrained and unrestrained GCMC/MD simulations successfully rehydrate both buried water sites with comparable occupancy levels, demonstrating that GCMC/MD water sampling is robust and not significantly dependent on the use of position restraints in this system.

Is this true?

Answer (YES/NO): NO